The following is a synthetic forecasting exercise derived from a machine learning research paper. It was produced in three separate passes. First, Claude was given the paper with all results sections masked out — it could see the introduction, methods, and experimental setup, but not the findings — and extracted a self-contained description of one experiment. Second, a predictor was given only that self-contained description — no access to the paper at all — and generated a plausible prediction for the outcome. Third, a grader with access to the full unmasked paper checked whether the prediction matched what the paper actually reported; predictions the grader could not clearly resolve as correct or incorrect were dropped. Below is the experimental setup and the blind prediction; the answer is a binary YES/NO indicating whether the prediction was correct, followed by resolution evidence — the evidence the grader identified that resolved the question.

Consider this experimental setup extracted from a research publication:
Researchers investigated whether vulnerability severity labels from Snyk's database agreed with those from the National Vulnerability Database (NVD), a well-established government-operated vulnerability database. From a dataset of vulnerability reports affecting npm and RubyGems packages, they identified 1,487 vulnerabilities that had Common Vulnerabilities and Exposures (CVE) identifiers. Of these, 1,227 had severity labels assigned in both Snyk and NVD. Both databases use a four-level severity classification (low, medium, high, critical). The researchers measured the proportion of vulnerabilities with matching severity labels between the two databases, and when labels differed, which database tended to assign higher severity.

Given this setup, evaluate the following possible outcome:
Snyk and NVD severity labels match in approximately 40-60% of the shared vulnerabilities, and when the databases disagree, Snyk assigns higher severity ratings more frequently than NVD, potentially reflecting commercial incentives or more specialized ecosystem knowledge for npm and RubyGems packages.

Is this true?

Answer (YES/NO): NO